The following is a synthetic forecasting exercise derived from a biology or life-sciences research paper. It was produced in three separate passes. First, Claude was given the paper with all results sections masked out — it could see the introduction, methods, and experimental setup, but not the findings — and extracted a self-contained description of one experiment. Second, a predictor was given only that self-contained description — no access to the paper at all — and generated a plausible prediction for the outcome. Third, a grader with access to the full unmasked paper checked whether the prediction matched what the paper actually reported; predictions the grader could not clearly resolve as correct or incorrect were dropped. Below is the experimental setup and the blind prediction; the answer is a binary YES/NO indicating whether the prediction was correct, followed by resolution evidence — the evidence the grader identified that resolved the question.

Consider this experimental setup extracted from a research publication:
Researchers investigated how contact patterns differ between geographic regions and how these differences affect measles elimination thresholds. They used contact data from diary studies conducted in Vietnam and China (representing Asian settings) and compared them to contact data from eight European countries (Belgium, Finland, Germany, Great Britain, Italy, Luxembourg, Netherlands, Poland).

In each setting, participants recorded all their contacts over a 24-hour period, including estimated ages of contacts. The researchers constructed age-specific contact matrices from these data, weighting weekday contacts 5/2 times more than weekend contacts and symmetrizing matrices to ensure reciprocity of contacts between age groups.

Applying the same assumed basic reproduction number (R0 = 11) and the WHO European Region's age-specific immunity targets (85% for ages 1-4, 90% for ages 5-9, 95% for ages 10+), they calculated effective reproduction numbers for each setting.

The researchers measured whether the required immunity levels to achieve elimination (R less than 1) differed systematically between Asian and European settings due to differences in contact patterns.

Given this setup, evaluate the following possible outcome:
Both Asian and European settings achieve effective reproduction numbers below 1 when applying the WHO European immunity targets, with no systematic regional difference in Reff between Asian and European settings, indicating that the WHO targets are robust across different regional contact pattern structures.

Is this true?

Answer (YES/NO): NO